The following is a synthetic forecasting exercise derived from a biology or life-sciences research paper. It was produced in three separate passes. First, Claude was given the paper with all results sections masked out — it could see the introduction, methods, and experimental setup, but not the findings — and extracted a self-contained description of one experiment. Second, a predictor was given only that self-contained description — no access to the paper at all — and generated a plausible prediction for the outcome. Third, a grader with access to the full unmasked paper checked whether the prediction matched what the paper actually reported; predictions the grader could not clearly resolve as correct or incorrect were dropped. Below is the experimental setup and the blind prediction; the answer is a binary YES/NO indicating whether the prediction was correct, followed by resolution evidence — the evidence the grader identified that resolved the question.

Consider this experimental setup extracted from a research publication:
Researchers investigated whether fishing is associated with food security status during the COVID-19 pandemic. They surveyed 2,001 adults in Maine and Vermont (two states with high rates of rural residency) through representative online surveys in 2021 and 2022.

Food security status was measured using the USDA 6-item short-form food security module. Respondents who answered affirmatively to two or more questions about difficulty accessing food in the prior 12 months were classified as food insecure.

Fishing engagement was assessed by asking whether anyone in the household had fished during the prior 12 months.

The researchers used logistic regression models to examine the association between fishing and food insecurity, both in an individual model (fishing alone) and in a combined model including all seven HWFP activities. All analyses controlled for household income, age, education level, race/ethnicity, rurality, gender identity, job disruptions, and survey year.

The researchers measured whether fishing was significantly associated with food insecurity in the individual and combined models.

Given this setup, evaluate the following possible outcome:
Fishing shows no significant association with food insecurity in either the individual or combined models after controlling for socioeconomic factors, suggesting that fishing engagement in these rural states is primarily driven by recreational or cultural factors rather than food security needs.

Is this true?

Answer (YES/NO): NO